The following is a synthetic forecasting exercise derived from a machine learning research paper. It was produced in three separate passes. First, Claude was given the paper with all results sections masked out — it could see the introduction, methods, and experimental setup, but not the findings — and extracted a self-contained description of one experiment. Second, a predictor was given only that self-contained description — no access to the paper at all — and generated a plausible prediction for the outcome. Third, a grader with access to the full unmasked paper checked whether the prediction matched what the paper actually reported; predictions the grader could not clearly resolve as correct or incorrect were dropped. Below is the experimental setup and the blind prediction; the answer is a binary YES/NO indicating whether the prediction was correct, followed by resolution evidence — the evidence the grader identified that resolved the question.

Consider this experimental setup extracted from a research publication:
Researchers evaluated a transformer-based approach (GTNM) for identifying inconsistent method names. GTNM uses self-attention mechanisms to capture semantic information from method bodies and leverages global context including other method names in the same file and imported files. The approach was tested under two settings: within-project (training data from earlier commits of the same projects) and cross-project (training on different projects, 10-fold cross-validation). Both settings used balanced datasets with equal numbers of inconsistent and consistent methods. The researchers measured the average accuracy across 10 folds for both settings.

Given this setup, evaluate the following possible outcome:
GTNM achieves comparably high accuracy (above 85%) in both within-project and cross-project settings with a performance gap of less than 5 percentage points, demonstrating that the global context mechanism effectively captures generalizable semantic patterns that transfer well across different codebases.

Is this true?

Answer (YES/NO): NO